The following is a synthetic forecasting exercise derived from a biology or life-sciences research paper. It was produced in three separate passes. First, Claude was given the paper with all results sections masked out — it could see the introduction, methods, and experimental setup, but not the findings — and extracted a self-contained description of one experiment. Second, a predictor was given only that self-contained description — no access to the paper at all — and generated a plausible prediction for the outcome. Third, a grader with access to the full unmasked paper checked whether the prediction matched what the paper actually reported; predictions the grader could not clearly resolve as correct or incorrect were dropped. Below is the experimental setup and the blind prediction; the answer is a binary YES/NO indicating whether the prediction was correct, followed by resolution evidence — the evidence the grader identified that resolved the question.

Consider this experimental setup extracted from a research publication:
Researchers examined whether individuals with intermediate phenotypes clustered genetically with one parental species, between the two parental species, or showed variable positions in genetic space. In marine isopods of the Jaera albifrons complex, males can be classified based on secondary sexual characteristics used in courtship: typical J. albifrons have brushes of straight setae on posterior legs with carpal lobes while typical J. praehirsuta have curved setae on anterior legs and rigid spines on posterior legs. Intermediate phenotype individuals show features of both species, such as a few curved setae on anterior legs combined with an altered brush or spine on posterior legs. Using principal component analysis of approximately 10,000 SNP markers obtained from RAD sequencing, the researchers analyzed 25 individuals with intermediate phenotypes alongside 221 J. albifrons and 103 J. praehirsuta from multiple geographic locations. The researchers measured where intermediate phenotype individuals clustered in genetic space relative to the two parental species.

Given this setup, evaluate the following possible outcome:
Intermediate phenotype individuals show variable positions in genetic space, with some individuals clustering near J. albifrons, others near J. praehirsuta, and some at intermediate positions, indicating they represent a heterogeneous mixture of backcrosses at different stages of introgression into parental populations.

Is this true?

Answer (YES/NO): YES